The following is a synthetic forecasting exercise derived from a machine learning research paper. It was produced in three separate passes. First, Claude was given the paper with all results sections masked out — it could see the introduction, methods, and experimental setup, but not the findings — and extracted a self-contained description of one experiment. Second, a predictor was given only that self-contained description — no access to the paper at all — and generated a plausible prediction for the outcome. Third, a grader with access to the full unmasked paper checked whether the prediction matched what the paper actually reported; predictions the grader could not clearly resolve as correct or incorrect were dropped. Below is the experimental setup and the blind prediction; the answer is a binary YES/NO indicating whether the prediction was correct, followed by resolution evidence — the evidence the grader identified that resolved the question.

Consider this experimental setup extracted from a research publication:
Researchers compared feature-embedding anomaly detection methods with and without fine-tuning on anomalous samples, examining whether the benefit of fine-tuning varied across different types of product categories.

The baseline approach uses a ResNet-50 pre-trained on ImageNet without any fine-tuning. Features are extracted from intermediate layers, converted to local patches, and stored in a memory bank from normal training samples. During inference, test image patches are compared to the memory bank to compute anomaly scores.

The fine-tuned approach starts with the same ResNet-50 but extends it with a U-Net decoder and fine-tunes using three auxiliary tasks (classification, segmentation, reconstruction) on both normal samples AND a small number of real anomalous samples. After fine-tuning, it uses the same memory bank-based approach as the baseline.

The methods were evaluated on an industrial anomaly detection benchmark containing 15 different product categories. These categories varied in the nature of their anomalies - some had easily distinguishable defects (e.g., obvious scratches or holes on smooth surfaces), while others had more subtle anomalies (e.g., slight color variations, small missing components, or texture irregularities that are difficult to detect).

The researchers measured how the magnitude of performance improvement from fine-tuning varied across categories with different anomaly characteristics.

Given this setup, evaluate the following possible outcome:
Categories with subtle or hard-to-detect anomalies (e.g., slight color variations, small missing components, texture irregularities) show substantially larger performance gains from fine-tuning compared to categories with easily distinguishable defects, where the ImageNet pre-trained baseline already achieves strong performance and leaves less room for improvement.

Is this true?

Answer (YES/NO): NO